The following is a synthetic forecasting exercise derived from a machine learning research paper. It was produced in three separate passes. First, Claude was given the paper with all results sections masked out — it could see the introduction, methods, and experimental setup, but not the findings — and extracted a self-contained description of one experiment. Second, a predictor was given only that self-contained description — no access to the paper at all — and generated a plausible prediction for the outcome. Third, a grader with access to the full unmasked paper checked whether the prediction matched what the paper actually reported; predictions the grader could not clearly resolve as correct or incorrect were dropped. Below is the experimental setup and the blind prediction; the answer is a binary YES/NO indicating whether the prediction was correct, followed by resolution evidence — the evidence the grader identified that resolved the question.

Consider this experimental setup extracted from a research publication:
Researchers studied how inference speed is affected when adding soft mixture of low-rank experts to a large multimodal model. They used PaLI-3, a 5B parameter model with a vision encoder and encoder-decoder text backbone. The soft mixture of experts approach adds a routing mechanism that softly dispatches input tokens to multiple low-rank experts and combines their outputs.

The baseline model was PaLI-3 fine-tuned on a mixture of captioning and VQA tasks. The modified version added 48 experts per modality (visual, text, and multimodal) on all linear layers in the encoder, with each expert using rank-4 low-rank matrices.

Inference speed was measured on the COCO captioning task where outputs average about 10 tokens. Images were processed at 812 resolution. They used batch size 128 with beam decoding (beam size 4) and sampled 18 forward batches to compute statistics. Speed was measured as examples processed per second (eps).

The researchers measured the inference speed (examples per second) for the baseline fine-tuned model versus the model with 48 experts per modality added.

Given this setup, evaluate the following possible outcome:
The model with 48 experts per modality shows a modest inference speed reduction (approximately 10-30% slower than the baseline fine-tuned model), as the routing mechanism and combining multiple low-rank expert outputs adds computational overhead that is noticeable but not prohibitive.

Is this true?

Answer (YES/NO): NO